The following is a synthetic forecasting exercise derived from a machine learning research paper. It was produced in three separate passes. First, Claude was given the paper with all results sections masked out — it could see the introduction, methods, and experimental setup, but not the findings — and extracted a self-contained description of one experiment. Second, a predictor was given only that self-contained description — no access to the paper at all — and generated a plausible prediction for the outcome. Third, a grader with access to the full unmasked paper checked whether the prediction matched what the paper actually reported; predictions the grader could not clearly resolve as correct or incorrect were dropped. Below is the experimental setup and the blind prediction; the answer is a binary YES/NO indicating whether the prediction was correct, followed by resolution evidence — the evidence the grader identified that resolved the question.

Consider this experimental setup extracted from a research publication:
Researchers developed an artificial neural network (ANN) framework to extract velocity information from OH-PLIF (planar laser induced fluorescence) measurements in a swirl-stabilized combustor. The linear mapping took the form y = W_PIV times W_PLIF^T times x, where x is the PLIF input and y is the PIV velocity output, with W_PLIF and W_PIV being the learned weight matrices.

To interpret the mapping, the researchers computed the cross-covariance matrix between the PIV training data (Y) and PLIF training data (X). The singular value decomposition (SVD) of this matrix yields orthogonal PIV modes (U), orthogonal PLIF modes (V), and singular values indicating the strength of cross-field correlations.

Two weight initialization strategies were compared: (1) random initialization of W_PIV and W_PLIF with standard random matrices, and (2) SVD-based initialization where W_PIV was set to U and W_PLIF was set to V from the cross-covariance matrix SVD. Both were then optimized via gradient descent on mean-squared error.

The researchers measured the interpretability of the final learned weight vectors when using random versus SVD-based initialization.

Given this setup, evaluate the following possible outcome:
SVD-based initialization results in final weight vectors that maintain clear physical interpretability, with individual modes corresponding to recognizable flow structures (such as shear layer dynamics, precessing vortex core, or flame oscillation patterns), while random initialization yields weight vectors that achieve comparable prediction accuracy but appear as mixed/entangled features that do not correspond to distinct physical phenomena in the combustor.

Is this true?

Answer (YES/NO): YES